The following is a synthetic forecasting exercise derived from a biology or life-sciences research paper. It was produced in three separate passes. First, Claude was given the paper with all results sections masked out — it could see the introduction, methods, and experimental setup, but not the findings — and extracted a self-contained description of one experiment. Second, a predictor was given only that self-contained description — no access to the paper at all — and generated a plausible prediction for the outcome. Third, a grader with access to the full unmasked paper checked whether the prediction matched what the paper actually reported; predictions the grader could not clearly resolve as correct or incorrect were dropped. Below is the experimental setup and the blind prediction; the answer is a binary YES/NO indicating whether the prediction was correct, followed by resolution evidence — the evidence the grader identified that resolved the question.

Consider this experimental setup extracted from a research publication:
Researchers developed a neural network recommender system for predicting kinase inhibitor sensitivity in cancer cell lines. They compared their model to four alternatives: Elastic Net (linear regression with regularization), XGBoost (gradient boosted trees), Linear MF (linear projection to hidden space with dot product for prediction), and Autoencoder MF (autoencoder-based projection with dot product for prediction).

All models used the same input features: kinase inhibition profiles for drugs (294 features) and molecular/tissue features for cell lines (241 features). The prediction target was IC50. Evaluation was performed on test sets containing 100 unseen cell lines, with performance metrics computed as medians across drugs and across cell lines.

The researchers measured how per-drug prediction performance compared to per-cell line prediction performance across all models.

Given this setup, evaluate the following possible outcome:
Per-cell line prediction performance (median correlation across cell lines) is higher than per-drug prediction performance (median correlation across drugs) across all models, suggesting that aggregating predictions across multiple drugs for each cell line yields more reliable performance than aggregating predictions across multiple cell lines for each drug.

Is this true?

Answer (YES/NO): YES